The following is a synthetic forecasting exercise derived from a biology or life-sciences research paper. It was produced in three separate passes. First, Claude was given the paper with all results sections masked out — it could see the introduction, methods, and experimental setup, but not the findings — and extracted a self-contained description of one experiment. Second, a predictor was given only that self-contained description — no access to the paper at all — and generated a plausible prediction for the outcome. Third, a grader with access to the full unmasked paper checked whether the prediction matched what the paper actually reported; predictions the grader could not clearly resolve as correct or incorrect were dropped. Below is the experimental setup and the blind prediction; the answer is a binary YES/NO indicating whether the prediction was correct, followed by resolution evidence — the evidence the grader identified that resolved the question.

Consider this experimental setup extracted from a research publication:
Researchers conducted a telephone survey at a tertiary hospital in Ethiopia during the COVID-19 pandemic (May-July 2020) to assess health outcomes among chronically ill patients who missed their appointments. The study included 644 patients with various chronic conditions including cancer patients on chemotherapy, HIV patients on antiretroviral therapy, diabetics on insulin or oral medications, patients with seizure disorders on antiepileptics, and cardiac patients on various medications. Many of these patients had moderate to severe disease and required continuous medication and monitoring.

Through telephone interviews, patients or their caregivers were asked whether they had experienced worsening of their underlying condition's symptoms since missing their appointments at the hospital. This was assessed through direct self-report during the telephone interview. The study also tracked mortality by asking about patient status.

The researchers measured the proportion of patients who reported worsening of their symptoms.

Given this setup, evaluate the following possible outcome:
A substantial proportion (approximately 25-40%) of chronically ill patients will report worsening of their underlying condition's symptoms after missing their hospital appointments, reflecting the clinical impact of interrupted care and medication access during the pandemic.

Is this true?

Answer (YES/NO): NO